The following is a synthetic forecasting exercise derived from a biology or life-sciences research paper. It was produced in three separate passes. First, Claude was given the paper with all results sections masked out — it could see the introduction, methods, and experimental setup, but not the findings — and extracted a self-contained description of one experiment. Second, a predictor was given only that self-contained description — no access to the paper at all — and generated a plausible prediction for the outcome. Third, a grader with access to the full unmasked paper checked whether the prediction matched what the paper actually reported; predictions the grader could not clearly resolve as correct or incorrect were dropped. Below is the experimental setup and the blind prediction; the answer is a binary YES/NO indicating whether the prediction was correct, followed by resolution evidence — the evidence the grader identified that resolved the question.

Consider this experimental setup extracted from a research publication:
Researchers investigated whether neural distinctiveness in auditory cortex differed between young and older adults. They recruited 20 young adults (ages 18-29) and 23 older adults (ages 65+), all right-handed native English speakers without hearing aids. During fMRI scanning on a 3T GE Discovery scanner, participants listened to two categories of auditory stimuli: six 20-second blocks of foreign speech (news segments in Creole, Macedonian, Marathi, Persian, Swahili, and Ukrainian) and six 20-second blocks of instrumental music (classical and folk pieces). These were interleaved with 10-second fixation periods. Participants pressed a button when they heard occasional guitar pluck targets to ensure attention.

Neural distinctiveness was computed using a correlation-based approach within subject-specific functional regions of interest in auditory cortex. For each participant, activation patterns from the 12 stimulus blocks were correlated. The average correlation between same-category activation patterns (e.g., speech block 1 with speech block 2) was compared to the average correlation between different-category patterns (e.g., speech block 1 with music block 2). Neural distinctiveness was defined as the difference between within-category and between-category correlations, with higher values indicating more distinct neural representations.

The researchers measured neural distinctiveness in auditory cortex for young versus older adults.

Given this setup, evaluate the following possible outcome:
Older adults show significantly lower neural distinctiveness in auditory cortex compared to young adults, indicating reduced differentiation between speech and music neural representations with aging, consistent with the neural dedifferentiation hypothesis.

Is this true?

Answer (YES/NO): YES